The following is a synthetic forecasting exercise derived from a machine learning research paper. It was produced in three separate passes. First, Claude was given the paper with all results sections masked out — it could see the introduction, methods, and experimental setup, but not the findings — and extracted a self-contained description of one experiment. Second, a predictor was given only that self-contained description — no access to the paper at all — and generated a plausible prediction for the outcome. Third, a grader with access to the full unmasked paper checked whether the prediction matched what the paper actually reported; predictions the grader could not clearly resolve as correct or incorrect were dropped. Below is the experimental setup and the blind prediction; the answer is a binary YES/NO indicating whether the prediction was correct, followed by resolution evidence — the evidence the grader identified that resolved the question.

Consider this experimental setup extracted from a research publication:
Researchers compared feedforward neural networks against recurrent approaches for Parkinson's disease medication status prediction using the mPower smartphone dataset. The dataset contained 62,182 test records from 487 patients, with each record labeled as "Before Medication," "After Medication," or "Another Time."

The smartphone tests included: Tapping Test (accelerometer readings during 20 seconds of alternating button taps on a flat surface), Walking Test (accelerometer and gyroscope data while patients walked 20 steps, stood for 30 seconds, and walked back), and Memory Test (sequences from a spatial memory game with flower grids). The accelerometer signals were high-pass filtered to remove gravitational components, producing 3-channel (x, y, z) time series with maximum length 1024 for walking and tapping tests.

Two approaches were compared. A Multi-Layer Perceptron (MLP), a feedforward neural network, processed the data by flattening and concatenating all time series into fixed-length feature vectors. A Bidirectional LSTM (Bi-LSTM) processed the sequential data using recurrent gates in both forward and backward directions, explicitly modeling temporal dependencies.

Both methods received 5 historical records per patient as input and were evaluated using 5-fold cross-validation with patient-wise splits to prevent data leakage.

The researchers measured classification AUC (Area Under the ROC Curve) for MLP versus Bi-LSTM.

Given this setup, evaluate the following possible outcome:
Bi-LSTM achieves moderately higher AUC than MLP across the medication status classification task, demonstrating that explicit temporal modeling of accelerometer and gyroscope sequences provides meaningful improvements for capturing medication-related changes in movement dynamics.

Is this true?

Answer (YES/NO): NO